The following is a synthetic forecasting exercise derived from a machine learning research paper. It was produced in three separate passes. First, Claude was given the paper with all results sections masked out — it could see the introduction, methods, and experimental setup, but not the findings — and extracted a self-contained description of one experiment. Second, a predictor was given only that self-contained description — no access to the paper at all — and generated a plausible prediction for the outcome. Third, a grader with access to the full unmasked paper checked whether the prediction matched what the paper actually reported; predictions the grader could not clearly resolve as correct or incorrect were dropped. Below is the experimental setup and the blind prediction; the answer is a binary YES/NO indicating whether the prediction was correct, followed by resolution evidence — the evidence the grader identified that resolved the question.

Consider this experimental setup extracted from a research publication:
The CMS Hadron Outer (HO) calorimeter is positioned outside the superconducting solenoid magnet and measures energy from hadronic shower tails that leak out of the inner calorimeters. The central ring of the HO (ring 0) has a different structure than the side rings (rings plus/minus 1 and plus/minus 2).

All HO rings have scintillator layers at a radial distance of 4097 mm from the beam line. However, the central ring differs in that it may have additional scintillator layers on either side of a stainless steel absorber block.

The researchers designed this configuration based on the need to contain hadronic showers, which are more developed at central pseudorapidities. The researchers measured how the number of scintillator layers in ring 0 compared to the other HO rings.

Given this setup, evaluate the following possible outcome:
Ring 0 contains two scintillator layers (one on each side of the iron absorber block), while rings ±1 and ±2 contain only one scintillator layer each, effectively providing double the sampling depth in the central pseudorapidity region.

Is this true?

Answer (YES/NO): NO